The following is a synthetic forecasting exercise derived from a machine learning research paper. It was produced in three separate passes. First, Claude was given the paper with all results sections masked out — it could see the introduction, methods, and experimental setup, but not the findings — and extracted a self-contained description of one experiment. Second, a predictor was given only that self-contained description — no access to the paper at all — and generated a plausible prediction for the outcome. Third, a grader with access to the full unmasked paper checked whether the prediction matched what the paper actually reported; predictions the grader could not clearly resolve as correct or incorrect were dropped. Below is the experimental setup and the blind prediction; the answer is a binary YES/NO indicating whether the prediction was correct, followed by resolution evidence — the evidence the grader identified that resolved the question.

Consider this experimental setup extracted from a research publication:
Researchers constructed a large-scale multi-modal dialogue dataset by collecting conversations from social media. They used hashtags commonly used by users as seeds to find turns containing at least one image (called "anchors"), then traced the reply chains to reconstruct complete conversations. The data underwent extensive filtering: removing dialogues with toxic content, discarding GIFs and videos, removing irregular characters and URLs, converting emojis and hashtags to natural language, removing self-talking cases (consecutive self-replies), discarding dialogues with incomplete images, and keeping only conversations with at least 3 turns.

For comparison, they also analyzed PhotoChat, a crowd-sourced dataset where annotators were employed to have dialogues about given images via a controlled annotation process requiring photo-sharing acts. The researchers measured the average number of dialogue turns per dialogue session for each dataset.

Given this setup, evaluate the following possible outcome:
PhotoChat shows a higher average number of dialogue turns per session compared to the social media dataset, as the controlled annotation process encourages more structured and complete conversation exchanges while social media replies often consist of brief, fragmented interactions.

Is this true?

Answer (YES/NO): YES